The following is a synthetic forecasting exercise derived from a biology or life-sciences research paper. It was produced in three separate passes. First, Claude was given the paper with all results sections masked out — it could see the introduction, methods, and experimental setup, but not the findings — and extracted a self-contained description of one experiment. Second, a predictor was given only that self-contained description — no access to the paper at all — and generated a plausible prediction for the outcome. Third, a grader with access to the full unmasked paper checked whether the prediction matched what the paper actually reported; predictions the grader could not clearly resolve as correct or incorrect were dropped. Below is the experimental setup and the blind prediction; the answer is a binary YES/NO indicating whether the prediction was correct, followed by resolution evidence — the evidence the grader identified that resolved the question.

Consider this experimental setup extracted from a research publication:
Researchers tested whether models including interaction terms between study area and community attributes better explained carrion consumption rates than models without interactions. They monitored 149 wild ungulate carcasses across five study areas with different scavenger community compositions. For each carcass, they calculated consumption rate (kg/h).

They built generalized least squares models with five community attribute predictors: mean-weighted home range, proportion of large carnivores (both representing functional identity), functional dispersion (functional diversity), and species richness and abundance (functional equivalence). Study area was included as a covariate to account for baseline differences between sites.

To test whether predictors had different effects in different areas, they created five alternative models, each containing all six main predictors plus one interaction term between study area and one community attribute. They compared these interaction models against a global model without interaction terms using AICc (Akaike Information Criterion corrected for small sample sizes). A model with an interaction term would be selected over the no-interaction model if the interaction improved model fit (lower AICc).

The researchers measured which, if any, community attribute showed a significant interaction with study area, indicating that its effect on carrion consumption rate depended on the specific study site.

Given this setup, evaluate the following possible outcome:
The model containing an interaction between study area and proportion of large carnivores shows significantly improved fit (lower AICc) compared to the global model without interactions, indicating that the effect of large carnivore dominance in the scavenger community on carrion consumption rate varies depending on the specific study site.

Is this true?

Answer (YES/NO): NO